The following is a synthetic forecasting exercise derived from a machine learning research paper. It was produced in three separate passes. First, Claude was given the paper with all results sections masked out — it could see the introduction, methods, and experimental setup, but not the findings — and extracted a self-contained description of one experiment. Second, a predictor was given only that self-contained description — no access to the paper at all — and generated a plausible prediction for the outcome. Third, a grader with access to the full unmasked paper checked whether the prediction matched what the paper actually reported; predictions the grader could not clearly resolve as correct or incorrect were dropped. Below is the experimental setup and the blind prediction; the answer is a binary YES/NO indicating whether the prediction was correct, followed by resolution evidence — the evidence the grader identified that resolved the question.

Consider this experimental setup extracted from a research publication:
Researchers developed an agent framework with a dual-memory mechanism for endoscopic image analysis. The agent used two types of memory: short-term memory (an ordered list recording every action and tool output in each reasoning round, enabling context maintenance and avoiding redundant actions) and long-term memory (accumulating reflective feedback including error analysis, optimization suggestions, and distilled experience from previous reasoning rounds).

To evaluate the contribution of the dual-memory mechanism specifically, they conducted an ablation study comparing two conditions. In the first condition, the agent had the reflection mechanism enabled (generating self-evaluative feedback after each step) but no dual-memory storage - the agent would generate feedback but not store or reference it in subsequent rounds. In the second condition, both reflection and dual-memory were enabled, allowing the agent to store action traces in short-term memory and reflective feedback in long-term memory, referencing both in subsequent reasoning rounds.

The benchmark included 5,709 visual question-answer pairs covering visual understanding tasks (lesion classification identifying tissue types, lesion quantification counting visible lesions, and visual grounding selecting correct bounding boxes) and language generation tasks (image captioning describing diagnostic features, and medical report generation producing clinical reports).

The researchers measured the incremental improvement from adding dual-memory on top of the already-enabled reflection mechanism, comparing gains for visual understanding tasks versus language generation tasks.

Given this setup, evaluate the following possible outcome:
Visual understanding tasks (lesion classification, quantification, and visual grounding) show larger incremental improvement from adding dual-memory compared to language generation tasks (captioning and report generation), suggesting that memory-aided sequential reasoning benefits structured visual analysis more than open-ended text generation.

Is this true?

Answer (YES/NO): NO